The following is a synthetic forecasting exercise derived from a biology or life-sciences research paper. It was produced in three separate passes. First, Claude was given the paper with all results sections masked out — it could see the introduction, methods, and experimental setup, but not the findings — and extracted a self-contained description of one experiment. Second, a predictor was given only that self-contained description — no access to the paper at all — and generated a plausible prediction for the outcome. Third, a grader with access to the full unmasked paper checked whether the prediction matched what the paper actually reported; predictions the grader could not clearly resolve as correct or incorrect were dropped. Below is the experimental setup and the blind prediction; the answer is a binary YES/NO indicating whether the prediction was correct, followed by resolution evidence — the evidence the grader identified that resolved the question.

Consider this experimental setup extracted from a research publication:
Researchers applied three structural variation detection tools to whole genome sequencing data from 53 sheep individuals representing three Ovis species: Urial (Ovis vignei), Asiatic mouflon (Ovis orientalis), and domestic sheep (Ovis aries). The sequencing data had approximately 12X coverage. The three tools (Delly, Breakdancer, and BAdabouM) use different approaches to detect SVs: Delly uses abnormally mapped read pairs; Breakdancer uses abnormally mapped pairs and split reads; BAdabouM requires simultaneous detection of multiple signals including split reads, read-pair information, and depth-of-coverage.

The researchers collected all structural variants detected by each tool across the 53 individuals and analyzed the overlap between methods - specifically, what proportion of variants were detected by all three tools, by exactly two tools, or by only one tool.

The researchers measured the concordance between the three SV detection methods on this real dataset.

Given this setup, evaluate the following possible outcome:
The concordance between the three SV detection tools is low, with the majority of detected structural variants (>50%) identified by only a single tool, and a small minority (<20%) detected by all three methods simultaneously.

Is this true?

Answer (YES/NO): YES